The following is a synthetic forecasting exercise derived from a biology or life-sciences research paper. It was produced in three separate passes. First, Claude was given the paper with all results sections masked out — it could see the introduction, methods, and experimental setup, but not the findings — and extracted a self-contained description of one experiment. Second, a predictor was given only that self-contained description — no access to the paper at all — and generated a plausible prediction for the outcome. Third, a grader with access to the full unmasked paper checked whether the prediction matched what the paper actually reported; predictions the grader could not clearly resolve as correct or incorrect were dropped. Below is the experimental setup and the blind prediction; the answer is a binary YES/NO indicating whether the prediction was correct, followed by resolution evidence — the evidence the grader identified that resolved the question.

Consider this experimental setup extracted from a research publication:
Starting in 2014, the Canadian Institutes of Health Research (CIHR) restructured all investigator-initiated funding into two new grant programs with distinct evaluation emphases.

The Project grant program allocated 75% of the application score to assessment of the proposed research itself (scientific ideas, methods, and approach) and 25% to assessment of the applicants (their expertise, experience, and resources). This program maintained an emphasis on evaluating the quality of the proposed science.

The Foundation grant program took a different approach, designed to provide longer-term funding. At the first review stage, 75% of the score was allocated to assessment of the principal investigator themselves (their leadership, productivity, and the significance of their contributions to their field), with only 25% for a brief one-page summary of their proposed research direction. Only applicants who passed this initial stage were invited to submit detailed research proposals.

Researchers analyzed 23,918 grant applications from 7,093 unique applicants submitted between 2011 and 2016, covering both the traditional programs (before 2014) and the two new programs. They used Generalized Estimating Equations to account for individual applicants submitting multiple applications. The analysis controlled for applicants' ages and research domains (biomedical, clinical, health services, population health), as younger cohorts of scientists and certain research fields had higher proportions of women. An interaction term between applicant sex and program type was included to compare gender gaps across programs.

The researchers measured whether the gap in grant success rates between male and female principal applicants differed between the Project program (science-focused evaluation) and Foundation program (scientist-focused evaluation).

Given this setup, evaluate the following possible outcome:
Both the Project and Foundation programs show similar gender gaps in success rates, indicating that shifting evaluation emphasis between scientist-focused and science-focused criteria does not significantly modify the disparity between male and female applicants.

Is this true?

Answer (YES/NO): NO